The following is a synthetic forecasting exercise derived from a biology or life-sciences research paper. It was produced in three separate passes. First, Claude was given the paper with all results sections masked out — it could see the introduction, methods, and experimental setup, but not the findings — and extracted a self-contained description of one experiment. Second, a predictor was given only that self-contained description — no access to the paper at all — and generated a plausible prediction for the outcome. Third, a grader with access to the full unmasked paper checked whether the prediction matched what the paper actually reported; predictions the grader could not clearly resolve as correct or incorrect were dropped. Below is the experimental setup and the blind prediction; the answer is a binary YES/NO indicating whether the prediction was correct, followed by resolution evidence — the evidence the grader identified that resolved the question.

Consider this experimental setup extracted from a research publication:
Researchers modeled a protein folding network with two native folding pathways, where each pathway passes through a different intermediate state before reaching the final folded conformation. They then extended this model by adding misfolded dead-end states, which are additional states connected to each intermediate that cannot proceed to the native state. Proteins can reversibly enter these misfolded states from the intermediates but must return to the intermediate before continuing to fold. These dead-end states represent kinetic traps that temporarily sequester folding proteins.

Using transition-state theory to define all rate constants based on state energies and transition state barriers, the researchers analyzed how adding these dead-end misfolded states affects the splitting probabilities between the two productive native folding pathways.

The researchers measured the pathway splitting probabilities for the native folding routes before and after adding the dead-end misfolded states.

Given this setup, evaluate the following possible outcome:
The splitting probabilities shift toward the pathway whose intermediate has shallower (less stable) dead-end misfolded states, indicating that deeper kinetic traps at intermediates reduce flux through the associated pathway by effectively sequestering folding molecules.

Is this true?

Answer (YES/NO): NO